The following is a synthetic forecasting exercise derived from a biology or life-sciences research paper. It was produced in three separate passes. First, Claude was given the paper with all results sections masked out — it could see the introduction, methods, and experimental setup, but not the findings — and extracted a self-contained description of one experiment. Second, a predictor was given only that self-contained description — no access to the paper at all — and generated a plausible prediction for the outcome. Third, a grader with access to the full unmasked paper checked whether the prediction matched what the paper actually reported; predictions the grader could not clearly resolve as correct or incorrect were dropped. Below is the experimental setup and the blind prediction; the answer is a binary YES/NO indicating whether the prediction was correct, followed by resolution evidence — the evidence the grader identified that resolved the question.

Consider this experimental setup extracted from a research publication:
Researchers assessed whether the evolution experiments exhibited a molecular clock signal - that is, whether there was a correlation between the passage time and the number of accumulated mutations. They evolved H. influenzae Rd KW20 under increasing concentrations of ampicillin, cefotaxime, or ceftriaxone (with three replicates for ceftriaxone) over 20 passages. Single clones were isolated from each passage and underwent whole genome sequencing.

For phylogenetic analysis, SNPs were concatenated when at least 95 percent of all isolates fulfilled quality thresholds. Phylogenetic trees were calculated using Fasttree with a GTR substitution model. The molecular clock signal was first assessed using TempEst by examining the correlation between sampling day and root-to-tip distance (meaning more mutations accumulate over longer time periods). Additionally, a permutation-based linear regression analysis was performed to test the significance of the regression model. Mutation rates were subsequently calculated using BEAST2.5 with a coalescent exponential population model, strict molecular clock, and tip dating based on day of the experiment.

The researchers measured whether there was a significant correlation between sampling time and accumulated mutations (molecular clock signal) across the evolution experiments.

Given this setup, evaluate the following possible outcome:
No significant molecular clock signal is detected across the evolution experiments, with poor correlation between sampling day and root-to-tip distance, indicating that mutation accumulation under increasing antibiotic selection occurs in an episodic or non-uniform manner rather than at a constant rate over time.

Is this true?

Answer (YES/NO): NO